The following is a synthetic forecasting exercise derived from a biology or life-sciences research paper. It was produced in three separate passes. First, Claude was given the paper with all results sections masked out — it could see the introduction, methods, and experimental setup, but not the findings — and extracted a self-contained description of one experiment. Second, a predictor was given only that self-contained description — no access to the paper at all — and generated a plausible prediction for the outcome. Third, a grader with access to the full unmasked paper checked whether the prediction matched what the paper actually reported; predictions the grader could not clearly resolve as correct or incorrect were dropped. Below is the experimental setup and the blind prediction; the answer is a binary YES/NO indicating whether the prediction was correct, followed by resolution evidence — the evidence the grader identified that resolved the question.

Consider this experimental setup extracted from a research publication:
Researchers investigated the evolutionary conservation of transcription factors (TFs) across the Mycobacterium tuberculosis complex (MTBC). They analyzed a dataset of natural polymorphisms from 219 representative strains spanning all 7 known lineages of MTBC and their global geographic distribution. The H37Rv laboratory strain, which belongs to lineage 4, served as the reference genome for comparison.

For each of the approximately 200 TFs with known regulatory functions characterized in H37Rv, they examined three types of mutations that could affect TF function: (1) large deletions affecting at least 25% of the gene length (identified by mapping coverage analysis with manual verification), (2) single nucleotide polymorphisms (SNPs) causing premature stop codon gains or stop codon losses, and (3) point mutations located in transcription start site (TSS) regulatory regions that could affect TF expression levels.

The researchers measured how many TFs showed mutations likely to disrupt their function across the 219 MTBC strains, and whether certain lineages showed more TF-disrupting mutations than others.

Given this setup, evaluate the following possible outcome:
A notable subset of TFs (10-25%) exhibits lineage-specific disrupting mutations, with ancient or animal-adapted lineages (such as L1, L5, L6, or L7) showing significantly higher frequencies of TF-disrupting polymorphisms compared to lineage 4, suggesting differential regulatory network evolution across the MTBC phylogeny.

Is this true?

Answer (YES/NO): NO